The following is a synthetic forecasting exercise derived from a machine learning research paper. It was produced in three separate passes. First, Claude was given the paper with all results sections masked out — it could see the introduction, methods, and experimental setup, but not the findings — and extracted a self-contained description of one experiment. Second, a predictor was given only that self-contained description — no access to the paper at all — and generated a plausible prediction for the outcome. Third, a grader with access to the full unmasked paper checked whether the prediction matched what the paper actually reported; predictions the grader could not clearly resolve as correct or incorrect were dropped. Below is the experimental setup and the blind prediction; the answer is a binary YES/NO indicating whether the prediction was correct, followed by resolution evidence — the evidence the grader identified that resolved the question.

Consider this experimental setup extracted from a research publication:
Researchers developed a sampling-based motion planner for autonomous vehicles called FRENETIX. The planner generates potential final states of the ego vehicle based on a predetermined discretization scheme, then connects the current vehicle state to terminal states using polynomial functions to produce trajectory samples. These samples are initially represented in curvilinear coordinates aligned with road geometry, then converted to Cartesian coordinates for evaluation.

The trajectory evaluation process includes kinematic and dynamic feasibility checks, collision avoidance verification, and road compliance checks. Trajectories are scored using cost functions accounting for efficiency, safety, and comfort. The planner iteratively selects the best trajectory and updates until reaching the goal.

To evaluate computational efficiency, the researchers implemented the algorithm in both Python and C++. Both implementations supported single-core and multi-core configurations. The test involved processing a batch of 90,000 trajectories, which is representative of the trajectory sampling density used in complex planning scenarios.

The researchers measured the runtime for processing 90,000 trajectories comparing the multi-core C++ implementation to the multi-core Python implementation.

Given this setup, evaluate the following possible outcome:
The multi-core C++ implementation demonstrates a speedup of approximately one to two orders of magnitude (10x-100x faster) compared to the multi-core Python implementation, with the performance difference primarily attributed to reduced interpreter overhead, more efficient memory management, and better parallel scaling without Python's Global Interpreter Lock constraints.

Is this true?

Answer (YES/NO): YES